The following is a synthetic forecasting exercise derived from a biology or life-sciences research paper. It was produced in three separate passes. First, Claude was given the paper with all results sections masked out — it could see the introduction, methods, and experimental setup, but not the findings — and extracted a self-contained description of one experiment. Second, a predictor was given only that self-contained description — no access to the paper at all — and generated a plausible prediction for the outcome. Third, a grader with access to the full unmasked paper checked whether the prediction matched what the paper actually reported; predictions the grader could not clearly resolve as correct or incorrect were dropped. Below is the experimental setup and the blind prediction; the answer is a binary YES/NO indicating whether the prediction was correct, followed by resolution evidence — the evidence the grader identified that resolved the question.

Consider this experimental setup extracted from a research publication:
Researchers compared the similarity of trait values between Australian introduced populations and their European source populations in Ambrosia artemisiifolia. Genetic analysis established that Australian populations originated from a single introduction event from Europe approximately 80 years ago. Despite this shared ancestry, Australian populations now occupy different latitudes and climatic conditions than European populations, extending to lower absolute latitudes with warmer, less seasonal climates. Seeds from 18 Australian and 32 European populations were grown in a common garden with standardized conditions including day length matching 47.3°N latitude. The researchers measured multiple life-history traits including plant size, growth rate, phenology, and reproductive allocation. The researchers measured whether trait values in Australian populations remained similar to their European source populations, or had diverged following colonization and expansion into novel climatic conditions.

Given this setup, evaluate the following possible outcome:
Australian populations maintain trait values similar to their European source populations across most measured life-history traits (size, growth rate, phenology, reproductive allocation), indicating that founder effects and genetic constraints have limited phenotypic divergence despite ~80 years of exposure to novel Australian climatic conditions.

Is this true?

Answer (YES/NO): NO